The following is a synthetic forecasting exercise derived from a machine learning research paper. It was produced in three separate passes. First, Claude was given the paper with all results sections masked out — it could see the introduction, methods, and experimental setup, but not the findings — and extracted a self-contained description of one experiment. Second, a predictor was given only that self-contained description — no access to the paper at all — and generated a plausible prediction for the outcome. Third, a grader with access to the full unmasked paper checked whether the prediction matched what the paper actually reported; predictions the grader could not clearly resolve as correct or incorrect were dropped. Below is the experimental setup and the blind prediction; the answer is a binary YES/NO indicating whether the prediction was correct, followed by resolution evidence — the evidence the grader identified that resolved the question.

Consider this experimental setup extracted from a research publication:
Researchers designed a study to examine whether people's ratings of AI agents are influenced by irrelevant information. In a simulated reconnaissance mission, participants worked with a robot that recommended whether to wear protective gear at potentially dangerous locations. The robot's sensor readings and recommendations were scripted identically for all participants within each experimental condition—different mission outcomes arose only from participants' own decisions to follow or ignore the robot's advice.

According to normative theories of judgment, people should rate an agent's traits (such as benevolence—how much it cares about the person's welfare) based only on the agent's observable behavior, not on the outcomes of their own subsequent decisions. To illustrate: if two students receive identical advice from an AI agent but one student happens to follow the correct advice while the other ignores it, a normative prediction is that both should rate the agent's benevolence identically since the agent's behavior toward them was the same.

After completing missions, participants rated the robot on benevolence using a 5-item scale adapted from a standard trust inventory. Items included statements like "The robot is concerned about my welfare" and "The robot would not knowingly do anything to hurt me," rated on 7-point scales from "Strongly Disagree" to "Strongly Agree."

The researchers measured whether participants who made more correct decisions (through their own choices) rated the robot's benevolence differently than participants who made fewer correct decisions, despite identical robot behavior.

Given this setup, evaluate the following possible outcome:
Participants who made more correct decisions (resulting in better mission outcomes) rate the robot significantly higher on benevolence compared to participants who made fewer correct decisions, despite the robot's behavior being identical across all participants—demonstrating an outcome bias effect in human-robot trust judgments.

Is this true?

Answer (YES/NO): YES